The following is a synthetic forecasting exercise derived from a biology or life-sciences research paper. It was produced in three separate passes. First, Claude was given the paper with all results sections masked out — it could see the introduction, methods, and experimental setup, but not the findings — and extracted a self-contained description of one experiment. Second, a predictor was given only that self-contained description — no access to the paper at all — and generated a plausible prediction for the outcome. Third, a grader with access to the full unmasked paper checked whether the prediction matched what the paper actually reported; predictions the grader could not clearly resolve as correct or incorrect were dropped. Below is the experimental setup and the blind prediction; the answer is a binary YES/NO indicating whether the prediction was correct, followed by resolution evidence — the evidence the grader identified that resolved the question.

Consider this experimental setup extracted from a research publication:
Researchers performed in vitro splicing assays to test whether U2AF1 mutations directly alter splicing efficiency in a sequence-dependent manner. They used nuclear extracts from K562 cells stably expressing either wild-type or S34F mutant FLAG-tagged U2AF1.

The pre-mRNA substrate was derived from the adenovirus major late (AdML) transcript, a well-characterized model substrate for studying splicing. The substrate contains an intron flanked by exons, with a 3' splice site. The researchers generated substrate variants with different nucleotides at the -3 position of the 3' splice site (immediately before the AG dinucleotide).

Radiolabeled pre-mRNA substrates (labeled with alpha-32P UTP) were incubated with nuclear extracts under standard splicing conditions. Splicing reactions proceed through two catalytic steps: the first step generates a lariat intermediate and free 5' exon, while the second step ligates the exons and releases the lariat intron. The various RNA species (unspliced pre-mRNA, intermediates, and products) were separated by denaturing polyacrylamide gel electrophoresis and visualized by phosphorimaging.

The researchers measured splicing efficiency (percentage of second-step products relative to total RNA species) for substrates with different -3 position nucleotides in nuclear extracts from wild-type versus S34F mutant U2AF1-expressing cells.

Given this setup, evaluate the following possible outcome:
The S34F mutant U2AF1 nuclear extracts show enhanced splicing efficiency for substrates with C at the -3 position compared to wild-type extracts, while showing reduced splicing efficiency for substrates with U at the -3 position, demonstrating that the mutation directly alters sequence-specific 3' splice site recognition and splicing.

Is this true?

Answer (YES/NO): NO